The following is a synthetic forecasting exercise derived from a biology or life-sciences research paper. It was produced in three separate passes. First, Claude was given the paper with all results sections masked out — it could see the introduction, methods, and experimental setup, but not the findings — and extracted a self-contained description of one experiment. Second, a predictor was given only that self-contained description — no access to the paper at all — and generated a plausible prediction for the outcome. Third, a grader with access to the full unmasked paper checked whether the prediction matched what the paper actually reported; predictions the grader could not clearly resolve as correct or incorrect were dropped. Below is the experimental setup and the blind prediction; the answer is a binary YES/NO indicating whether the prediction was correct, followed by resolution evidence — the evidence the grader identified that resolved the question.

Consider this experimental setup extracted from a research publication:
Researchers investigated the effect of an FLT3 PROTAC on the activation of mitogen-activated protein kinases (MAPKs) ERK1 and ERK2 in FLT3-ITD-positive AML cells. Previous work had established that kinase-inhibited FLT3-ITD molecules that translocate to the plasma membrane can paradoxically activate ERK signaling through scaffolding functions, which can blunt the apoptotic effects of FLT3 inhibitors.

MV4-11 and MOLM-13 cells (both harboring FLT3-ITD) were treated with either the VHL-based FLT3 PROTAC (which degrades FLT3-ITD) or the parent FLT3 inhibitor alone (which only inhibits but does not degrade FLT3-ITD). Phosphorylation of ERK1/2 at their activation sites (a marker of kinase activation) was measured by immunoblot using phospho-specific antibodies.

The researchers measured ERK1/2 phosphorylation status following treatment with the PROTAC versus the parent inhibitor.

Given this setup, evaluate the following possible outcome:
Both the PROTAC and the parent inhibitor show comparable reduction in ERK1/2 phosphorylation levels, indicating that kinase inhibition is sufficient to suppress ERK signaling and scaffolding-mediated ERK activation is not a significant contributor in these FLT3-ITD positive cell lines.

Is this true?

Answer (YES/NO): NO